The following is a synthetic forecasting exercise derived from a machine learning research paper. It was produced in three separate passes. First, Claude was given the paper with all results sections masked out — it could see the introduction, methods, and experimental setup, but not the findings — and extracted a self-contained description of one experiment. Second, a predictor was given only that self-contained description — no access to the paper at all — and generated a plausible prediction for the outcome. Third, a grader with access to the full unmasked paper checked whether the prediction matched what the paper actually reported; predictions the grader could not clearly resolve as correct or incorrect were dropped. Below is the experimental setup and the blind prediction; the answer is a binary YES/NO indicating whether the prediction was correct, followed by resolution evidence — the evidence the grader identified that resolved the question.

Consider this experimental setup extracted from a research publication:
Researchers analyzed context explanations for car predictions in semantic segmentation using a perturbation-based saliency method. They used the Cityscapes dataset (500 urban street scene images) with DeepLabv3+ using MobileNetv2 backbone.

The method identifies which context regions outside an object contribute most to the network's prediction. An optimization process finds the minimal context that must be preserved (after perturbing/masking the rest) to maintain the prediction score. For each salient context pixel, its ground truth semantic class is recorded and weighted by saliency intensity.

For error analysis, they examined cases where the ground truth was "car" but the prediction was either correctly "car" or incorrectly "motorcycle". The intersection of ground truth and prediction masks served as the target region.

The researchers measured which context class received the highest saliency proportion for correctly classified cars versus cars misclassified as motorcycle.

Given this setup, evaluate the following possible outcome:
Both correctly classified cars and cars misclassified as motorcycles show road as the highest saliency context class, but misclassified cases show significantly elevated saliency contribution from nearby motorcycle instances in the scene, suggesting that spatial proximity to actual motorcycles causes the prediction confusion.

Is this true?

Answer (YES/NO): NO